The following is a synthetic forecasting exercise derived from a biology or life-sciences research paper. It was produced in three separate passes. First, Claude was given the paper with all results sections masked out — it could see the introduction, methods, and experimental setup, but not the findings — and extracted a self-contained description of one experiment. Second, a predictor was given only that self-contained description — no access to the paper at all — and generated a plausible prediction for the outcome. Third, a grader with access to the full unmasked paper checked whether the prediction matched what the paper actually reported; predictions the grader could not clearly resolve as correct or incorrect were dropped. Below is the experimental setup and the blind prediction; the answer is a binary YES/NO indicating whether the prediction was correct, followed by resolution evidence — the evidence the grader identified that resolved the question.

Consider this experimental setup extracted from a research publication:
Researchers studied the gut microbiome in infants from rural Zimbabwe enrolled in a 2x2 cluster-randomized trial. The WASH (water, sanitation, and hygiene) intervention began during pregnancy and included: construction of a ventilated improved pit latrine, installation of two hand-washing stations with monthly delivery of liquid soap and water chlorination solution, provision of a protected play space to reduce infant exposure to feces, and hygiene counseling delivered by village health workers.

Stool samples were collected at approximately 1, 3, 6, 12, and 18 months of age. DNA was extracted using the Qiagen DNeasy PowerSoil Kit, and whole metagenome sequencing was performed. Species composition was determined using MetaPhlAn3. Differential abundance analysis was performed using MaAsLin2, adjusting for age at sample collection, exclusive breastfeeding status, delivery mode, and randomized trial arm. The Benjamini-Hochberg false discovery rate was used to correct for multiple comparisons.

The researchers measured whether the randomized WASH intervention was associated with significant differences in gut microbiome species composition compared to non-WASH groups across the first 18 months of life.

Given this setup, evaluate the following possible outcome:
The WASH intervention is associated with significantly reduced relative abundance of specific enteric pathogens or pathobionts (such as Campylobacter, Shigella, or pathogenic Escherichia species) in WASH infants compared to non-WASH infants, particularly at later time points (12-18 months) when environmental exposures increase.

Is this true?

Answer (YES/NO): NO